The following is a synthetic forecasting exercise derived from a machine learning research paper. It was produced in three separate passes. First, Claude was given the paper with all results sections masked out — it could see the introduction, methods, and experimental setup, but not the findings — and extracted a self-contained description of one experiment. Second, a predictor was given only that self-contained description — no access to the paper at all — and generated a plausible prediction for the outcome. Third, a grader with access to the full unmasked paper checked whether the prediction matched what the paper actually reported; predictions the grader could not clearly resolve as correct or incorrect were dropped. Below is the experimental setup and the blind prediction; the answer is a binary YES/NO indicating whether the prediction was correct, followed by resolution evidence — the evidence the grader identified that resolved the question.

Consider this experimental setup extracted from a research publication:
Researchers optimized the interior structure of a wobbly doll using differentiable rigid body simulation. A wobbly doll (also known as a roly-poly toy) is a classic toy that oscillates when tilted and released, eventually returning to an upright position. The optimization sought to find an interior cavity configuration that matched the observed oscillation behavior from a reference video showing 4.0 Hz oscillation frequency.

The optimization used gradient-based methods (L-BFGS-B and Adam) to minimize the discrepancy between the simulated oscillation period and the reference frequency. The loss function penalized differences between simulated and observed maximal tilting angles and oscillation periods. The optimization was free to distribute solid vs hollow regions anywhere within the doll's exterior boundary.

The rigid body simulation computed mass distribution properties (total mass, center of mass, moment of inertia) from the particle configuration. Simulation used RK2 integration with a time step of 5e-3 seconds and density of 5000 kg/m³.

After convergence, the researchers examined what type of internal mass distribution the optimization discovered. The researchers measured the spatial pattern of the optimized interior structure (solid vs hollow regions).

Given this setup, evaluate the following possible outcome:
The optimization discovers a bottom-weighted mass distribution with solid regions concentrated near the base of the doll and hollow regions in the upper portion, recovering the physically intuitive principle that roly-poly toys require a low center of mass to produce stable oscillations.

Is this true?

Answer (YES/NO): YES